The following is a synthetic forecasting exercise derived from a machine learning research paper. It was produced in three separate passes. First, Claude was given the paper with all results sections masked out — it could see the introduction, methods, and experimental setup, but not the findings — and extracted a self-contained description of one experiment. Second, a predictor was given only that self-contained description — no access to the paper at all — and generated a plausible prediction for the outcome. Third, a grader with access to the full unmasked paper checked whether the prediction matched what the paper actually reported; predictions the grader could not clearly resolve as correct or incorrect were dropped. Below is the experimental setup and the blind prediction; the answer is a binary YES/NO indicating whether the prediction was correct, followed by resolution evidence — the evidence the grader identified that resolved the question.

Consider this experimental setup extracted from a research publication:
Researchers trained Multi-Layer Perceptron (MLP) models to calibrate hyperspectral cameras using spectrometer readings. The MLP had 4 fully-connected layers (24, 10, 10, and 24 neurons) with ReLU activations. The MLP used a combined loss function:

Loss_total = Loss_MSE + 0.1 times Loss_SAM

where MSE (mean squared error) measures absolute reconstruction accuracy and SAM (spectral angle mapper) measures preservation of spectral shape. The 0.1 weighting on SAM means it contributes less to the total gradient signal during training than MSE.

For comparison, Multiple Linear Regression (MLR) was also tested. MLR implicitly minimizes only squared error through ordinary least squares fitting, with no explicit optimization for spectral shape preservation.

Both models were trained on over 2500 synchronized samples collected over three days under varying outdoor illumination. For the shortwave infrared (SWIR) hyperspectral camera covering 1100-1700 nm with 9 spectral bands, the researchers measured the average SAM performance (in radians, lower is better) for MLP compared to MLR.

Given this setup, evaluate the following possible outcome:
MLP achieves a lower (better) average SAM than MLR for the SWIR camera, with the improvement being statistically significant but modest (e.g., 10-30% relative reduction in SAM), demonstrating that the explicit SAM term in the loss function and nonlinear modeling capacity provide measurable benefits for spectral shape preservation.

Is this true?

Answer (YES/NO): YES